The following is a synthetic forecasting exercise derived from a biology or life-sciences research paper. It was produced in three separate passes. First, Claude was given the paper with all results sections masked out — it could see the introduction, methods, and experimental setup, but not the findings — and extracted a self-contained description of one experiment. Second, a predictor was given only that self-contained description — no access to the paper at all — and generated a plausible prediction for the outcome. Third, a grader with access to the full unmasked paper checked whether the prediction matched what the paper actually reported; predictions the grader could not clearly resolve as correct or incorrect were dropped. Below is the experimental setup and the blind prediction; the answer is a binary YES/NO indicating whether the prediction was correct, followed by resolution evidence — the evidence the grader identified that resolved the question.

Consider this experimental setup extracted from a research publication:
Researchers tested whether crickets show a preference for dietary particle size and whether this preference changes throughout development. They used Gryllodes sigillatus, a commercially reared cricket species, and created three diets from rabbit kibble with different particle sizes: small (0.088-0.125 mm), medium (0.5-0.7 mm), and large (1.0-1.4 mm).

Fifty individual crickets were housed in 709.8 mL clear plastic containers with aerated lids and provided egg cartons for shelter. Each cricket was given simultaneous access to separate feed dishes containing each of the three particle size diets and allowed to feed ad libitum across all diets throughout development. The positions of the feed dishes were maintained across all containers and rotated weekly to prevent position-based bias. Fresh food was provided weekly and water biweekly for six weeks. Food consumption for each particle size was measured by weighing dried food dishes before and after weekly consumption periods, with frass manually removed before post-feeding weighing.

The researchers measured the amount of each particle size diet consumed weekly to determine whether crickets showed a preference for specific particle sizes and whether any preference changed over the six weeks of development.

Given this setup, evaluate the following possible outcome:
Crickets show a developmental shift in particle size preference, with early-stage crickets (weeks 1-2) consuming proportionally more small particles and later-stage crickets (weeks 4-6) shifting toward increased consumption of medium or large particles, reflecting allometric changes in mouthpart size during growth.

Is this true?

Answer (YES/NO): NO